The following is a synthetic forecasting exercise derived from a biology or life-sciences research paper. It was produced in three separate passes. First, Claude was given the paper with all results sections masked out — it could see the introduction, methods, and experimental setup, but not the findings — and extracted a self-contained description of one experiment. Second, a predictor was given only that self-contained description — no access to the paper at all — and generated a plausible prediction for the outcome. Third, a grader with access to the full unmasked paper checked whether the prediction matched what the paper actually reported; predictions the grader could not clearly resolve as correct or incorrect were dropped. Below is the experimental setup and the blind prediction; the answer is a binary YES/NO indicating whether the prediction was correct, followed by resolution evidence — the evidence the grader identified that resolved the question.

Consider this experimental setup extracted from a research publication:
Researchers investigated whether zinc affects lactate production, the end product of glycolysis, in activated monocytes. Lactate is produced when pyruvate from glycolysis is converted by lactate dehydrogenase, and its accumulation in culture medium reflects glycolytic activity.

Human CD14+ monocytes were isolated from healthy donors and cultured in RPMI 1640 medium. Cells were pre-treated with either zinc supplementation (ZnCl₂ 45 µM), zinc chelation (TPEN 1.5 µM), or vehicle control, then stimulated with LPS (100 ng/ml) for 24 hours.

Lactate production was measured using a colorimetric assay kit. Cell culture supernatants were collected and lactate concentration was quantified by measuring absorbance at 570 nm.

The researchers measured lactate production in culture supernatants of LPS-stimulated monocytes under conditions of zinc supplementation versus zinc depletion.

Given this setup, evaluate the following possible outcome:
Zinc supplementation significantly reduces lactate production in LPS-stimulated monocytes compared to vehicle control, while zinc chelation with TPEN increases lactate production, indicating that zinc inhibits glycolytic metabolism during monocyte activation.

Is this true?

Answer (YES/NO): NO